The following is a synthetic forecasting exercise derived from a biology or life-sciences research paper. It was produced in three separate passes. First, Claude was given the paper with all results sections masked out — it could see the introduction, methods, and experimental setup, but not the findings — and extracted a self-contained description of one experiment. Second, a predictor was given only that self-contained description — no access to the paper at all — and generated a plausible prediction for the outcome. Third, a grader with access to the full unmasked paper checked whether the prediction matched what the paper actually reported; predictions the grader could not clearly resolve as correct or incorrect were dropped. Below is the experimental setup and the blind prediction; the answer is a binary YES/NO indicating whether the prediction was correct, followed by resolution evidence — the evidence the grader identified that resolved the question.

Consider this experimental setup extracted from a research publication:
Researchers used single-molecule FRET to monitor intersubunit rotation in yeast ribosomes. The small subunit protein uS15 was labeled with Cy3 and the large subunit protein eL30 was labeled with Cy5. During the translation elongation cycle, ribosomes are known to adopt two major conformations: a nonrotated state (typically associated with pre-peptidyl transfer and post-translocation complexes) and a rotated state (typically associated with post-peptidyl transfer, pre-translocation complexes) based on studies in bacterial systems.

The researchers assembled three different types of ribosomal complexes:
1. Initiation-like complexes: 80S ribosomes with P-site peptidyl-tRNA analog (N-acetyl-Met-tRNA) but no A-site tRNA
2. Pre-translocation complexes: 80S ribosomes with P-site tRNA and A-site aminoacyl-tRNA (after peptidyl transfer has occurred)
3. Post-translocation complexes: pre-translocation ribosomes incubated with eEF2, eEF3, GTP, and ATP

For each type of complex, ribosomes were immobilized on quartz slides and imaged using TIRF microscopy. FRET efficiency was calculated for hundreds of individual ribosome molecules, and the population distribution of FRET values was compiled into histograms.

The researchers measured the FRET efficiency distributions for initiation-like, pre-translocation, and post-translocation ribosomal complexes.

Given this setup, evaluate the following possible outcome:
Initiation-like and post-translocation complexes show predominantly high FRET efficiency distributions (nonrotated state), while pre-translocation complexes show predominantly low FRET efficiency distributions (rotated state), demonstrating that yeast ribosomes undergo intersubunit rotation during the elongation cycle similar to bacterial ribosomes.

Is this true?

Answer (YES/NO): YES